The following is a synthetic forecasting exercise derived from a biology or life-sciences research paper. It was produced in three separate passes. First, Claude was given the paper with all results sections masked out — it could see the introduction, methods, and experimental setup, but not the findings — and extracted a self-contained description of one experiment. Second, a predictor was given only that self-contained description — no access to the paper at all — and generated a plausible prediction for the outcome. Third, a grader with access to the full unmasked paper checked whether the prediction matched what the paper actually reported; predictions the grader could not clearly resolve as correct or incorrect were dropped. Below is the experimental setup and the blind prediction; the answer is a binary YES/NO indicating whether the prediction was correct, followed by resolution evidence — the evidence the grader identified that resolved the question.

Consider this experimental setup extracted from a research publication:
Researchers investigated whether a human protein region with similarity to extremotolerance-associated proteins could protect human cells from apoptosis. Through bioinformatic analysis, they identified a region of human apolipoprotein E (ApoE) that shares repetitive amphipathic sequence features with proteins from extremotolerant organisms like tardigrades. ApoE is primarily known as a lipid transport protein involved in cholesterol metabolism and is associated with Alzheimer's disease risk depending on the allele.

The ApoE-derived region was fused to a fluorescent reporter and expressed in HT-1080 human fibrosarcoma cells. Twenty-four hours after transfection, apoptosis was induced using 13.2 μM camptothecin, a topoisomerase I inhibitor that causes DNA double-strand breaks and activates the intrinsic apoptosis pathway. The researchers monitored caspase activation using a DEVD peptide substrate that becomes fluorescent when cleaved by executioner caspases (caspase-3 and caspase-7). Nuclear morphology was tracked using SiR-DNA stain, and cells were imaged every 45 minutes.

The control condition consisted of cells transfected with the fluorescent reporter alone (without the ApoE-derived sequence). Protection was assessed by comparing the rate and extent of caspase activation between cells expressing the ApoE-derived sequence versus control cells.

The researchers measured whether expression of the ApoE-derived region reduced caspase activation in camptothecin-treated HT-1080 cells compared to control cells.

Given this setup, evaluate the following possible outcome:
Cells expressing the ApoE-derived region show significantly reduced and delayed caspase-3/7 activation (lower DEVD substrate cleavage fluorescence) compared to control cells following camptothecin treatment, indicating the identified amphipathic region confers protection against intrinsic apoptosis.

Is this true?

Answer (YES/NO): YES